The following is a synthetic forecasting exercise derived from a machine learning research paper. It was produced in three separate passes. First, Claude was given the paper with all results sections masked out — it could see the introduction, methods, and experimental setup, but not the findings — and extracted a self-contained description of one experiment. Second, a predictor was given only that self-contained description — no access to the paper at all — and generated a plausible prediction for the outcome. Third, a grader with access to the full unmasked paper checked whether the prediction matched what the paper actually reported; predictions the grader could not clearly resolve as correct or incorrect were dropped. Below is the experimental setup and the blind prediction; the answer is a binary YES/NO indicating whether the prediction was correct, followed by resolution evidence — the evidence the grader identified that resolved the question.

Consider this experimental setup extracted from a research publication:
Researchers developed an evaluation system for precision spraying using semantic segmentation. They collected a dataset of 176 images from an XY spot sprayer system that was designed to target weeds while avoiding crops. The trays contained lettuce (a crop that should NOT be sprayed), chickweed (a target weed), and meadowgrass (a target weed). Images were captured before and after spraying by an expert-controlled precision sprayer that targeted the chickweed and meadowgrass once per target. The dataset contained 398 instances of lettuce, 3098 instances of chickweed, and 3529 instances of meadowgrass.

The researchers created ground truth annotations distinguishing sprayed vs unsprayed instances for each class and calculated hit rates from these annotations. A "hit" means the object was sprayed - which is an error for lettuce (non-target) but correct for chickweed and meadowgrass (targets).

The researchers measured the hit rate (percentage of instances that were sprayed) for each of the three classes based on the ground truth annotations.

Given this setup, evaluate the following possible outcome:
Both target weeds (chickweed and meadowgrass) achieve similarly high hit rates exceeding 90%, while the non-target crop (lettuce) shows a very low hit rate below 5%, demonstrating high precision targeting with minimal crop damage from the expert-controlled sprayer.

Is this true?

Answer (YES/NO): NO